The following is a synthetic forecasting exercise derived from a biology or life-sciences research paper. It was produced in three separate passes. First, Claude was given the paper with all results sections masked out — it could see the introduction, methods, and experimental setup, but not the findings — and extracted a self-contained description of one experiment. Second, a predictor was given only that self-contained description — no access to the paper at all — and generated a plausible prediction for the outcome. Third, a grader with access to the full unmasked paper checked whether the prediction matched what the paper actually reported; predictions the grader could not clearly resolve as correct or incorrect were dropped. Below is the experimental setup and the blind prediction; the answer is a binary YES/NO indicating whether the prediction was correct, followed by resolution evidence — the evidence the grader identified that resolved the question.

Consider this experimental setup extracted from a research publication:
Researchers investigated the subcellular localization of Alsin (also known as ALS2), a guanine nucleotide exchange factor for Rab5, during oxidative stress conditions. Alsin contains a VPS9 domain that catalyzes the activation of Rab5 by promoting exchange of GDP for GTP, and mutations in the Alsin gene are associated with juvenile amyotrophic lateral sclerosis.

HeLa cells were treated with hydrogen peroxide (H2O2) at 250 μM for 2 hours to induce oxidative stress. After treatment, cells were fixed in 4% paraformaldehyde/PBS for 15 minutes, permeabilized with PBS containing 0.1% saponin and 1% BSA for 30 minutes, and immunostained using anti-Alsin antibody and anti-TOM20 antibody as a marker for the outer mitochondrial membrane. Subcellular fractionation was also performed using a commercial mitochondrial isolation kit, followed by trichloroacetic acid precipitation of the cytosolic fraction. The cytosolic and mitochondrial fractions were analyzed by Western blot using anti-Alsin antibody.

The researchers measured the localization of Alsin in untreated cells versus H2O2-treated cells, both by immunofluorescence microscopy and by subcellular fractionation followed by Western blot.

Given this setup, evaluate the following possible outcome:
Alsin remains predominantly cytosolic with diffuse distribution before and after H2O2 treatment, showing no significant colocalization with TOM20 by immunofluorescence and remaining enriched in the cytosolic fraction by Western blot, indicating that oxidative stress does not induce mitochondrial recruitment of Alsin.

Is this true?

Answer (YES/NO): NO